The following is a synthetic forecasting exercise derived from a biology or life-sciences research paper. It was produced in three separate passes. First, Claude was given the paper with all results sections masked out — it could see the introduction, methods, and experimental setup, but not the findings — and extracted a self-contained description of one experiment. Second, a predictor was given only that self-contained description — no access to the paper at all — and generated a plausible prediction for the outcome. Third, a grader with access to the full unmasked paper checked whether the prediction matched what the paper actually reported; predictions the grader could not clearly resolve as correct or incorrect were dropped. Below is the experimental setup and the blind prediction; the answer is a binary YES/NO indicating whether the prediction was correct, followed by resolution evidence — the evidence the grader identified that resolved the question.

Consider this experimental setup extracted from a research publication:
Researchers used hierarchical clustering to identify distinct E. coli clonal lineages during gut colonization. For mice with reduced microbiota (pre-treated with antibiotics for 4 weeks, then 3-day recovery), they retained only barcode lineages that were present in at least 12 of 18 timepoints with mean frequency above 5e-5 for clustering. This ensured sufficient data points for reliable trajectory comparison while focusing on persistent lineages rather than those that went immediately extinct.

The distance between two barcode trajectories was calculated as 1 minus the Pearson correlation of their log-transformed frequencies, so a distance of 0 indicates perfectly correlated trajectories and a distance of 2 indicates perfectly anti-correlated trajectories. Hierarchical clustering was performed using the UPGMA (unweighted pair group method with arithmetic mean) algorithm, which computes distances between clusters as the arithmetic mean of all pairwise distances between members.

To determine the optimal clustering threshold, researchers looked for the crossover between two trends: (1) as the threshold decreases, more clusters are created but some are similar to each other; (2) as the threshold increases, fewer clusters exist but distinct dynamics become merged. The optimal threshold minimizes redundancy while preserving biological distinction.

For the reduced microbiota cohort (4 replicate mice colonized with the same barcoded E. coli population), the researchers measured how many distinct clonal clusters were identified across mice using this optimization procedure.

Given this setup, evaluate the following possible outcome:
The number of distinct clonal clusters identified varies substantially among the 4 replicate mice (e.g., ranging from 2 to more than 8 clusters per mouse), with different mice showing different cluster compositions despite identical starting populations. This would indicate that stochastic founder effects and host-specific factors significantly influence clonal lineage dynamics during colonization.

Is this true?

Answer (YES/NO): NO